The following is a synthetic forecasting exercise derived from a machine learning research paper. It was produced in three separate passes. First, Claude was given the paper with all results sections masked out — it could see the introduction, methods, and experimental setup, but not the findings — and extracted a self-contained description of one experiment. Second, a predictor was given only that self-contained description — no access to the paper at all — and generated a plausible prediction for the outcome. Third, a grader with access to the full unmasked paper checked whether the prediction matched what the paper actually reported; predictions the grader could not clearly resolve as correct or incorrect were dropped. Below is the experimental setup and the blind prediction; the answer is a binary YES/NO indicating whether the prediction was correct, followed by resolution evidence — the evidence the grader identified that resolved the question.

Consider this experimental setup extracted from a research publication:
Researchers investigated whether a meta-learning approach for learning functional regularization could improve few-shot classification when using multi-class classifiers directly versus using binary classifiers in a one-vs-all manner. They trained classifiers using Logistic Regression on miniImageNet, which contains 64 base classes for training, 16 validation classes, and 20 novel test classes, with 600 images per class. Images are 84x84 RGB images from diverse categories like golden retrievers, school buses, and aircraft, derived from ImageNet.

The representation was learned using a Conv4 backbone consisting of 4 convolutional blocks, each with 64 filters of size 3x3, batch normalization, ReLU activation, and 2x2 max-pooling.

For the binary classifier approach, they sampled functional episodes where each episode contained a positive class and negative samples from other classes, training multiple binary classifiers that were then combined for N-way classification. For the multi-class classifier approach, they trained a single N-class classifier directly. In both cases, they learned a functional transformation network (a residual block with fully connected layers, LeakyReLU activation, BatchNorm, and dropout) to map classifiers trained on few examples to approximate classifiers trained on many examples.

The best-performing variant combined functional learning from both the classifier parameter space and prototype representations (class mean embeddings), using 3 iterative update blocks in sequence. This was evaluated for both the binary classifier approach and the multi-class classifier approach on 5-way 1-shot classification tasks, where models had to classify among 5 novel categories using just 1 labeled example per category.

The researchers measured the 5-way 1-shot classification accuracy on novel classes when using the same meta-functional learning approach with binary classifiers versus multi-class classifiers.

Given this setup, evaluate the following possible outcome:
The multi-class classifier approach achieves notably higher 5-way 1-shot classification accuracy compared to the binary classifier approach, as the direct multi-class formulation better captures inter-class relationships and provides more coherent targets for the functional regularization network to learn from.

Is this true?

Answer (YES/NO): NO